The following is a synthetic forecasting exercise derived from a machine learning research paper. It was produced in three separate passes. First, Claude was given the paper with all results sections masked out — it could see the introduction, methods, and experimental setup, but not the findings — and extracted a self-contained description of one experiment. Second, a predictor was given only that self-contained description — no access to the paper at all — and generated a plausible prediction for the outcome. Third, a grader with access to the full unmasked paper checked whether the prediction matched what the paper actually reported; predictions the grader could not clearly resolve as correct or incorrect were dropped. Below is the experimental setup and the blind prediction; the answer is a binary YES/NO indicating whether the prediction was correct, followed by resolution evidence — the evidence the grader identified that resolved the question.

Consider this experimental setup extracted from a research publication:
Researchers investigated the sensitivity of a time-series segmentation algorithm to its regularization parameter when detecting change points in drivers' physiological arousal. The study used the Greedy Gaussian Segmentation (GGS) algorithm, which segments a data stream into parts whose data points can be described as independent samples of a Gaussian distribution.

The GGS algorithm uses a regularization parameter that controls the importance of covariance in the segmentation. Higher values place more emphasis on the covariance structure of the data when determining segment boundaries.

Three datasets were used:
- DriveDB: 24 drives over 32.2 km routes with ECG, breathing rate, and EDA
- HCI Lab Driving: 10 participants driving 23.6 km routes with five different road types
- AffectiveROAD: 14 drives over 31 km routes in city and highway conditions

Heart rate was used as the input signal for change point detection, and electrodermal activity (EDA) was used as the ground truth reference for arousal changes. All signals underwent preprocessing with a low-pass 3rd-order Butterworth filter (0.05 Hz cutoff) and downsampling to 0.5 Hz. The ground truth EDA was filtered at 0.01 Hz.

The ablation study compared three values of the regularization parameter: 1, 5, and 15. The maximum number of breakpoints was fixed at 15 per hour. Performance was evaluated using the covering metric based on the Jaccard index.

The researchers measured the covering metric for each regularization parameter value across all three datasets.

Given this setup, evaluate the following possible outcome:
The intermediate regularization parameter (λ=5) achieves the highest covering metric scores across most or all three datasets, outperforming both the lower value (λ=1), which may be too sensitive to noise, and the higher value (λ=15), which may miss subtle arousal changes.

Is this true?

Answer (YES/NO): NO